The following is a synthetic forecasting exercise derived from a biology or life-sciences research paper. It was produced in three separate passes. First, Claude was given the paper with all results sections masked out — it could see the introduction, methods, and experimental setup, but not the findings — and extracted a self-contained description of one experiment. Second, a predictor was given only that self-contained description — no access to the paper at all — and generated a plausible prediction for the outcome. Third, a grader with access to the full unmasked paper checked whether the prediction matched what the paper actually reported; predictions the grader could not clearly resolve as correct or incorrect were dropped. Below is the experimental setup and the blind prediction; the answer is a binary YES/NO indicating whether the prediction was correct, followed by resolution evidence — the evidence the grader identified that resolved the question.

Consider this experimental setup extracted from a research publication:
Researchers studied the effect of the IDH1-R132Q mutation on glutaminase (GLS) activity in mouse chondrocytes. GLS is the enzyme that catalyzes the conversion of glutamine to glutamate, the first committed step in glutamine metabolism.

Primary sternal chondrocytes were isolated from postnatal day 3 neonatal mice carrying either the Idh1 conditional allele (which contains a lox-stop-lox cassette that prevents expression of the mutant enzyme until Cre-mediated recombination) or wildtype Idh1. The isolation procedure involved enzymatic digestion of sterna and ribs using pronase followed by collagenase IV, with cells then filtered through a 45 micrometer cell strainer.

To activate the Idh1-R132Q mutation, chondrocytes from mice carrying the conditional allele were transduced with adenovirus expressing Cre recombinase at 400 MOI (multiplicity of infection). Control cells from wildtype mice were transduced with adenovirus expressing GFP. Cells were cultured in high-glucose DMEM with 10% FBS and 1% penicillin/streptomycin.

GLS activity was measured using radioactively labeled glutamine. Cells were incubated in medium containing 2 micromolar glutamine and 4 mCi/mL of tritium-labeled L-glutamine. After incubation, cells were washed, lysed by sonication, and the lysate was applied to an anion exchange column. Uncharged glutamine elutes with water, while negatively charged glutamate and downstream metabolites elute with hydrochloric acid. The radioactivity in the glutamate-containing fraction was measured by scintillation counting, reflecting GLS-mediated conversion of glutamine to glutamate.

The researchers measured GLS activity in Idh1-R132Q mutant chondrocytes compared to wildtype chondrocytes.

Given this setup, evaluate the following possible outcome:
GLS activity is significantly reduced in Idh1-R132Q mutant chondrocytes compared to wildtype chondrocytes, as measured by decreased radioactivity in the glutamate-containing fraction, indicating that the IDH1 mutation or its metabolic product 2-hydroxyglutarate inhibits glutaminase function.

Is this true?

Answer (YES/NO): NO